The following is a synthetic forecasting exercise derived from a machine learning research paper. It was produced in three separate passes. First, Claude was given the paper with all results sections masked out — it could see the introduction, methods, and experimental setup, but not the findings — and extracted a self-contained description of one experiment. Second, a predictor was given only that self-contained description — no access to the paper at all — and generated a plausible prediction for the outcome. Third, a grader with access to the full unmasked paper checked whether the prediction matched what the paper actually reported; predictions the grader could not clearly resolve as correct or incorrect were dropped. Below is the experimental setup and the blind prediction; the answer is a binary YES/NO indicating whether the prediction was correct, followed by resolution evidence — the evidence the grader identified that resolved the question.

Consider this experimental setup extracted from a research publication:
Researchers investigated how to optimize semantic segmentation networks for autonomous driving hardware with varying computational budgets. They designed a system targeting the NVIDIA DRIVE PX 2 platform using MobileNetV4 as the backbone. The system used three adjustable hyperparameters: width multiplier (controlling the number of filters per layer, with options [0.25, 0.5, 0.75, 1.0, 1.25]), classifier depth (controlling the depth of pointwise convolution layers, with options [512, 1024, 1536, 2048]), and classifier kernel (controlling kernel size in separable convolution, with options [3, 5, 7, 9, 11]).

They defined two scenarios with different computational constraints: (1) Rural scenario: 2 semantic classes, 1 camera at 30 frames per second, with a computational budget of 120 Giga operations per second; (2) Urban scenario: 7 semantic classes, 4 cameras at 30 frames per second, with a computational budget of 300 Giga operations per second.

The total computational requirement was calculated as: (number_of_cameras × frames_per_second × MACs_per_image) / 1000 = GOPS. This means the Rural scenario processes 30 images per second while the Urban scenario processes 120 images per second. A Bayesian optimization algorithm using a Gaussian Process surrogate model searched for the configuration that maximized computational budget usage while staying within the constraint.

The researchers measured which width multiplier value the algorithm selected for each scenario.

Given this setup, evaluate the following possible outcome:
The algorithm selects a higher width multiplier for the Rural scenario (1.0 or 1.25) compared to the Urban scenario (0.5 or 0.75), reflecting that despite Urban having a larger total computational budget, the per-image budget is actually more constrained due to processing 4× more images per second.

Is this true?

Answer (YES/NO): NO